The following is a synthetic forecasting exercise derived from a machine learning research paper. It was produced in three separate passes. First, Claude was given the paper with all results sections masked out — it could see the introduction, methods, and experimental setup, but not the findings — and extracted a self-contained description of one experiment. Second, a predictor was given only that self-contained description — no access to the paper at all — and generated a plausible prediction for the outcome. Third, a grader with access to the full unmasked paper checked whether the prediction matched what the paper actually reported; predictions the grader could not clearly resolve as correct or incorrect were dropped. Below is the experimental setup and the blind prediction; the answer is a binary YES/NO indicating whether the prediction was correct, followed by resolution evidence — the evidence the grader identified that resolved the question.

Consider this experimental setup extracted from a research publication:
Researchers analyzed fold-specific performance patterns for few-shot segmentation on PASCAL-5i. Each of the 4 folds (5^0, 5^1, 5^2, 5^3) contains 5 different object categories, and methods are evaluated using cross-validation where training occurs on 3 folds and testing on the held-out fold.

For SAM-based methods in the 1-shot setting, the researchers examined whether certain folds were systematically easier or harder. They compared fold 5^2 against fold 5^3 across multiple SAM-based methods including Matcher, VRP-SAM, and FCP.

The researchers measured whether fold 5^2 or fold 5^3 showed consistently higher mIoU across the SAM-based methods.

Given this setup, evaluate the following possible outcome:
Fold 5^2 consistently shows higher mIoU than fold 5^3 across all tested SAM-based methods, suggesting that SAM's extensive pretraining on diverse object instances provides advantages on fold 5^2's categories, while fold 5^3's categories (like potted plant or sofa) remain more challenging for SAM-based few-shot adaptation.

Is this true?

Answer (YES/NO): NO